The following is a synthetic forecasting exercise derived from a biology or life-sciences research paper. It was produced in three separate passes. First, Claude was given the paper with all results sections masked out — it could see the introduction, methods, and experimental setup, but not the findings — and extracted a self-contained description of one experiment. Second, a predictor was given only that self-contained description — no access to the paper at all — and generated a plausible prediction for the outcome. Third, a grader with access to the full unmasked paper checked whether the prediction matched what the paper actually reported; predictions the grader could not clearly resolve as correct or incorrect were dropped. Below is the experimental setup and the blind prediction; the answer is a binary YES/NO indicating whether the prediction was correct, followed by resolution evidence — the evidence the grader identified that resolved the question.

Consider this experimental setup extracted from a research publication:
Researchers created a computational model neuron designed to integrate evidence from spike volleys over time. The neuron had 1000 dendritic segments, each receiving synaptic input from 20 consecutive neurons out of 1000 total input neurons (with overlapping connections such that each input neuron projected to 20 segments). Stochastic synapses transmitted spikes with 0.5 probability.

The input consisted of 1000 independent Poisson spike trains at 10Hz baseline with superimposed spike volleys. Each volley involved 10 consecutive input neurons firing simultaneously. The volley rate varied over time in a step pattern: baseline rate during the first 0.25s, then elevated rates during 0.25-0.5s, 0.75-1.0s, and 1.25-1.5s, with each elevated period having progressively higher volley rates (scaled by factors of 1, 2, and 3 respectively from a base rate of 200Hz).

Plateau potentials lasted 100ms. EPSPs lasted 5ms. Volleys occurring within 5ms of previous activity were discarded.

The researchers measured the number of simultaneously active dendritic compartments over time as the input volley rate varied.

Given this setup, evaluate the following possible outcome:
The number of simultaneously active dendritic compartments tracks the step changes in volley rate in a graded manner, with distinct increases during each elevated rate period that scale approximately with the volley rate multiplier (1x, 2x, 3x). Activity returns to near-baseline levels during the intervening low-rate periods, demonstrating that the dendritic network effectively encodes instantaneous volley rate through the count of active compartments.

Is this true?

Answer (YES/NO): NO